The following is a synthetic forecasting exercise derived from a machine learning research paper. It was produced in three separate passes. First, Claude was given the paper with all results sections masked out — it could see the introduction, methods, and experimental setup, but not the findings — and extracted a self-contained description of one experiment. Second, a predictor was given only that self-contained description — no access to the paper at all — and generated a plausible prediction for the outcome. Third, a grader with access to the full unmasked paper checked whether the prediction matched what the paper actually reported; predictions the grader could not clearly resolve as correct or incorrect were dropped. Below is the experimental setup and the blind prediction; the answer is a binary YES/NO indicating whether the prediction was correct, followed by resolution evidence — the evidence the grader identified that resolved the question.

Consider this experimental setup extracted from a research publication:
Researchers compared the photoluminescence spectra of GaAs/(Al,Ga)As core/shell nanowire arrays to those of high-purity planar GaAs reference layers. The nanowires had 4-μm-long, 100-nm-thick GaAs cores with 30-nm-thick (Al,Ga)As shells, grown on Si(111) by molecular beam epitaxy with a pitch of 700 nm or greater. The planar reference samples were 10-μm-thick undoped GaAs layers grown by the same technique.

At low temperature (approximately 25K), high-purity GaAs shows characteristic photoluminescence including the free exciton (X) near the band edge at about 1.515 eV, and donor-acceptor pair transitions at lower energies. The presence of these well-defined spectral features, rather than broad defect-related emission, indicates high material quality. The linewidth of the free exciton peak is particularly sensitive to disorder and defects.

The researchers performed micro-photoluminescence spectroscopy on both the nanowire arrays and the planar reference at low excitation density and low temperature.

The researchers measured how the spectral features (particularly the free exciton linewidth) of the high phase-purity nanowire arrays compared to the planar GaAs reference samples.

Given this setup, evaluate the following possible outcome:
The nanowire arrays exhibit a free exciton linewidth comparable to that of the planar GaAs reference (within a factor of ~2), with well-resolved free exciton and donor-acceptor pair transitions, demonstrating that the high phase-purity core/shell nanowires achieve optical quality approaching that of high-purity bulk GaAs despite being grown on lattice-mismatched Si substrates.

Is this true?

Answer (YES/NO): NO